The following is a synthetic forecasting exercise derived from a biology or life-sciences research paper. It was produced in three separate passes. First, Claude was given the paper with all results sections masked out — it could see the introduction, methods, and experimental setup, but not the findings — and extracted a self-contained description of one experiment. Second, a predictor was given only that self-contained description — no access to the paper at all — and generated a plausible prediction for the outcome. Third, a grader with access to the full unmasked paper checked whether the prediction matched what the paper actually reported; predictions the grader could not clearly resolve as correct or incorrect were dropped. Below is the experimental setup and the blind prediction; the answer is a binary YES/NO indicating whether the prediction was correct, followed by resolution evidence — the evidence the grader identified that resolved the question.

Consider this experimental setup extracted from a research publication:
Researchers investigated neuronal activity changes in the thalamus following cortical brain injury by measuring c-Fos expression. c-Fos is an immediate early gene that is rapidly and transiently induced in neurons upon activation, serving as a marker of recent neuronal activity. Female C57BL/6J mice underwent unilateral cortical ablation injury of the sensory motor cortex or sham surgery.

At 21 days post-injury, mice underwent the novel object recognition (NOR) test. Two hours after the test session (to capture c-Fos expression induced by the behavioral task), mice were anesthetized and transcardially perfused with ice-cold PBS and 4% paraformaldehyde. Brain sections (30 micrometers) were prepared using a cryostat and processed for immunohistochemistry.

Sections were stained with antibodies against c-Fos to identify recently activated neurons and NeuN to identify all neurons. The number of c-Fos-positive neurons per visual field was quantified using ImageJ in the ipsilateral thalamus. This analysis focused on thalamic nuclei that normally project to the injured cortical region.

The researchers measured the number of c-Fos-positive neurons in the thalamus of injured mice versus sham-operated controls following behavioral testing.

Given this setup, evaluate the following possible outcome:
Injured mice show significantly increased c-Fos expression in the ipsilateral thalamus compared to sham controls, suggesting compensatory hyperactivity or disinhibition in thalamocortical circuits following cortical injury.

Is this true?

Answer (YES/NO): NO